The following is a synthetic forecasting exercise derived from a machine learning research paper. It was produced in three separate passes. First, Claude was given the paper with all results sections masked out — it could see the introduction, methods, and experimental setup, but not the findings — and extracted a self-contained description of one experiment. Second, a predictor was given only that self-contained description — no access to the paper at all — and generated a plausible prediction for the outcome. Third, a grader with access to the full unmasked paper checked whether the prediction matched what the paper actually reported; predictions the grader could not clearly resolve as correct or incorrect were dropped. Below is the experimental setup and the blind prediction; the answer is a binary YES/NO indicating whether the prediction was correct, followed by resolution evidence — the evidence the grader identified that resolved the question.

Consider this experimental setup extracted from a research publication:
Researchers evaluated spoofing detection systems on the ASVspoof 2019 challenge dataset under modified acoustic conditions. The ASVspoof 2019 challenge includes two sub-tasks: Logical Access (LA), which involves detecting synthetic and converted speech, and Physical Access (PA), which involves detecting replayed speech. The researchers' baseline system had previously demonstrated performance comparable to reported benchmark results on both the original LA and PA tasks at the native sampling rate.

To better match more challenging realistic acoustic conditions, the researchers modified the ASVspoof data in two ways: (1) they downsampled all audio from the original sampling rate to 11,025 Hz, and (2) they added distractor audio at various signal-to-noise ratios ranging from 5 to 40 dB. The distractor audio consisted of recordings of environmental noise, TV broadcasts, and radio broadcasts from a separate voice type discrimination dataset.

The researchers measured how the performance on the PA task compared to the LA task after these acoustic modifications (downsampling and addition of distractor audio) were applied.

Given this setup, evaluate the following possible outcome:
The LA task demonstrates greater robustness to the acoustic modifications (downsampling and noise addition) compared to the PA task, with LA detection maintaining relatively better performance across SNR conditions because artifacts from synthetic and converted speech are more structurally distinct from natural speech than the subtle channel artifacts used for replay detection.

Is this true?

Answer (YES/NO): YES